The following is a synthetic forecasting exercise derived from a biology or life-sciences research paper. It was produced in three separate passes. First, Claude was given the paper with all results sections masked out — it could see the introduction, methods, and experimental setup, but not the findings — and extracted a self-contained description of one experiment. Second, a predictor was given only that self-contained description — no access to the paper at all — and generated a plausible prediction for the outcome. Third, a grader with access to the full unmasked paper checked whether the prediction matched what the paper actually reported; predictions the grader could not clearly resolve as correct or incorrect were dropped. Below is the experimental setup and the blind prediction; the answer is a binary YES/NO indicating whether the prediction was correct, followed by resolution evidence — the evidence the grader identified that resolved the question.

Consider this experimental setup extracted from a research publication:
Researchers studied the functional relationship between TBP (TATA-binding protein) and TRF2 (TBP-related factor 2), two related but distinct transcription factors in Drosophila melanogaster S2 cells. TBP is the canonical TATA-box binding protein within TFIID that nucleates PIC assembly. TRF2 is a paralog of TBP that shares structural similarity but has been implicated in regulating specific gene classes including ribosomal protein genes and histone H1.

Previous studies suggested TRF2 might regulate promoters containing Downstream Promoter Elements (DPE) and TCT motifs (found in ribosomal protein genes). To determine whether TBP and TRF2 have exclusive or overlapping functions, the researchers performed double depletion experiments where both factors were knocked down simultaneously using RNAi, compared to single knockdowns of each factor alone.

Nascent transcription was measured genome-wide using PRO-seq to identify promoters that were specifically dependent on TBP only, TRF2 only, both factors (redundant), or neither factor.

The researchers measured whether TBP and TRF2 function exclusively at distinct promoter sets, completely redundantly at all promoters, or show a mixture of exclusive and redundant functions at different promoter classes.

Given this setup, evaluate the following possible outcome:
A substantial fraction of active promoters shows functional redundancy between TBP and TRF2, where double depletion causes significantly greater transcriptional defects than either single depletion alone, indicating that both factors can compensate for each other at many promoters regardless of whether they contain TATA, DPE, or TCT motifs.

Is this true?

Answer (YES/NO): NO